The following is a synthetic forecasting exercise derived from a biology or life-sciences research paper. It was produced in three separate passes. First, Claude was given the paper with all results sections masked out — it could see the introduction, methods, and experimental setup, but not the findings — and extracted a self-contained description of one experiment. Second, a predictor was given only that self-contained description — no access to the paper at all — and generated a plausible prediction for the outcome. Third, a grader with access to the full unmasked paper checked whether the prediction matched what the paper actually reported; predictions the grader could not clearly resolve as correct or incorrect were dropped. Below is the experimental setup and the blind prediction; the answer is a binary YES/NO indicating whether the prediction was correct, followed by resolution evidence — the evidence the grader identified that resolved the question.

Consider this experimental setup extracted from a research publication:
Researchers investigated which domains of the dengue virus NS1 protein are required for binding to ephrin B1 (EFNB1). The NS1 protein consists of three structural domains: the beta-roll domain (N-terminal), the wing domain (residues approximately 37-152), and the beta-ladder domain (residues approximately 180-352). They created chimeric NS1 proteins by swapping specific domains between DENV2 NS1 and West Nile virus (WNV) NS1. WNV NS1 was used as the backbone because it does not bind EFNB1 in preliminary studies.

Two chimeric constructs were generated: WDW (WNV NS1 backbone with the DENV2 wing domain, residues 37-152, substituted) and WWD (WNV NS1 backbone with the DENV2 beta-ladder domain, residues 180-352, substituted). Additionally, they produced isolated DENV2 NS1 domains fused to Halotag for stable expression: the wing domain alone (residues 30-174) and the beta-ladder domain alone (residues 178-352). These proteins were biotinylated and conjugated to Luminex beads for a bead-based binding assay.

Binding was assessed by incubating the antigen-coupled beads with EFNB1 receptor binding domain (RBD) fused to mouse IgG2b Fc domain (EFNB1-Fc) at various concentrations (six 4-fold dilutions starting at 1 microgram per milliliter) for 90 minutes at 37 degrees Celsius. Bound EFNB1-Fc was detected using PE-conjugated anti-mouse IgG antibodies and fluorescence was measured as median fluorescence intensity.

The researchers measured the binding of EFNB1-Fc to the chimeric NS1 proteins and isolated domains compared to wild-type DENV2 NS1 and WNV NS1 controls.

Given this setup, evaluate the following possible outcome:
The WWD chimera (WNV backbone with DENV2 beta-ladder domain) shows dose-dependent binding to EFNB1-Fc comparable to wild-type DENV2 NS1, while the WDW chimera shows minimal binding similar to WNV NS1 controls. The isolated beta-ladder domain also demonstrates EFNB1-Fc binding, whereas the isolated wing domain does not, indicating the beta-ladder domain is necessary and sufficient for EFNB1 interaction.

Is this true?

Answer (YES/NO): NO